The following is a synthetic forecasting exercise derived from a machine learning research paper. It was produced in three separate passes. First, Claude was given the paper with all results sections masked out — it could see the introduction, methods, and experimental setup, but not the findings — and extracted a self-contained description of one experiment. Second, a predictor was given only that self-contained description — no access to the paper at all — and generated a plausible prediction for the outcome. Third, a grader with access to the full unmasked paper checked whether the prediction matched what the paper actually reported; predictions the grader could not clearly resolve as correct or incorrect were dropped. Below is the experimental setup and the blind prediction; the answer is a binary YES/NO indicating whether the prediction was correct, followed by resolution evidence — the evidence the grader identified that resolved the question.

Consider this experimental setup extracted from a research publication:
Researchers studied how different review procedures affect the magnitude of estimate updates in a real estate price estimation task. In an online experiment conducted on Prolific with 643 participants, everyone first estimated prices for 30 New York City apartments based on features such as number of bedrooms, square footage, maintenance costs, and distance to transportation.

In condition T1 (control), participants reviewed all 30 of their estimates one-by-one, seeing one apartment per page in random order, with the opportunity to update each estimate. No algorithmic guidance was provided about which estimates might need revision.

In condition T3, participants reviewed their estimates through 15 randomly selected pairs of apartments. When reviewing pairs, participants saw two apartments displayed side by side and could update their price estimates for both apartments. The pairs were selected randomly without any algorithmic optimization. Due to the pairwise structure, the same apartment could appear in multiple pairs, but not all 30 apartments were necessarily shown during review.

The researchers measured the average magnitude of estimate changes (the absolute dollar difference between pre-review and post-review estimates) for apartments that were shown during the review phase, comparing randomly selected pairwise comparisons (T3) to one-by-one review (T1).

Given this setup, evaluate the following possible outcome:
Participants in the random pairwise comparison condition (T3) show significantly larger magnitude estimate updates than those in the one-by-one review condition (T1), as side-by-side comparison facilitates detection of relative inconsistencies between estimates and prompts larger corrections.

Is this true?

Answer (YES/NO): YES